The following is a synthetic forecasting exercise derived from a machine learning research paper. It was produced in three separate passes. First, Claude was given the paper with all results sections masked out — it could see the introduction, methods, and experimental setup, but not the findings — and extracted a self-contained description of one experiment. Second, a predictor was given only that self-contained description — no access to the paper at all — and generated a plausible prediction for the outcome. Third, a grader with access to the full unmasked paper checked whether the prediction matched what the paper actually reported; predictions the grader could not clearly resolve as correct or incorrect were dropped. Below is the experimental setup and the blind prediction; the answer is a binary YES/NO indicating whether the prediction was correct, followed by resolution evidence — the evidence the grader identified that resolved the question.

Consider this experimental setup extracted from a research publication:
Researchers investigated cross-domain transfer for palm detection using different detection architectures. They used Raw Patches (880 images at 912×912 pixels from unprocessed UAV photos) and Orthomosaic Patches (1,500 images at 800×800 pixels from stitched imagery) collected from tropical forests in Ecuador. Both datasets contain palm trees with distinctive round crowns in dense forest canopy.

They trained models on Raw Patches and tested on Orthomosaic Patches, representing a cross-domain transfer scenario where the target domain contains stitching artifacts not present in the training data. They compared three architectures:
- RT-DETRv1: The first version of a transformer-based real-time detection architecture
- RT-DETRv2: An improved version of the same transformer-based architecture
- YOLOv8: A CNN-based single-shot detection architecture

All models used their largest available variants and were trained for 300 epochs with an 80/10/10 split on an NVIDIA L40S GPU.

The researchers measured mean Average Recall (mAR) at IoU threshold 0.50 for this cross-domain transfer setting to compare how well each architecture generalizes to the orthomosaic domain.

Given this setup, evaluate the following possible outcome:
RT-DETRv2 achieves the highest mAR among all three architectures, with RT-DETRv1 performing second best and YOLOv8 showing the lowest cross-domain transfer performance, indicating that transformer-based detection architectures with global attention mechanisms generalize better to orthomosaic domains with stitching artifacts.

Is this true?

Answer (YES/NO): NO